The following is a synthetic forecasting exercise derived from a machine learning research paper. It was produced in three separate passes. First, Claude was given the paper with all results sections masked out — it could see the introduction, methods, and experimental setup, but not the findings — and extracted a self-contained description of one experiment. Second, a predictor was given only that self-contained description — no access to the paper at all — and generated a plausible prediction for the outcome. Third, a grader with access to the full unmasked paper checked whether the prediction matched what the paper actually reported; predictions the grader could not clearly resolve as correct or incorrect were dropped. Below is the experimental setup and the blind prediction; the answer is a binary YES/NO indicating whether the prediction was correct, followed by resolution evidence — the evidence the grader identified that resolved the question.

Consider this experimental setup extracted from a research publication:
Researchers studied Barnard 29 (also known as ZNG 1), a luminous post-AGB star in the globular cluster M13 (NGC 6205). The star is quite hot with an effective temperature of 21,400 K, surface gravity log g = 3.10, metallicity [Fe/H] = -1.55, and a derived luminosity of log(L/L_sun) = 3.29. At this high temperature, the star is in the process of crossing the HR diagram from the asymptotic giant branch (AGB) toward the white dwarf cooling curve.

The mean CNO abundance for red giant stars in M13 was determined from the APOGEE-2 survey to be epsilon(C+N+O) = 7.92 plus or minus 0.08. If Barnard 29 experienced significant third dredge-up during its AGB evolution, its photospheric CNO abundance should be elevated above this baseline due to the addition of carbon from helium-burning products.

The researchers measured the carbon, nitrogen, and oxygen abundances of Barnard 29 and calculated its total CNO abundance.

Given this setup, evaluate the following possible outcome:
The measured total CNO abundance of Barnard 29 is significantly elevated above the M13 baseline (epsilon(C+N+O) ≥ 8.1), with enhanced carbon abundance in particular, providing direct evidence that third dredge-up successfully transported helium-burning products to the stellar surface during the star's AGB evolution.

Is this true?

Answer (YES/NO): NO